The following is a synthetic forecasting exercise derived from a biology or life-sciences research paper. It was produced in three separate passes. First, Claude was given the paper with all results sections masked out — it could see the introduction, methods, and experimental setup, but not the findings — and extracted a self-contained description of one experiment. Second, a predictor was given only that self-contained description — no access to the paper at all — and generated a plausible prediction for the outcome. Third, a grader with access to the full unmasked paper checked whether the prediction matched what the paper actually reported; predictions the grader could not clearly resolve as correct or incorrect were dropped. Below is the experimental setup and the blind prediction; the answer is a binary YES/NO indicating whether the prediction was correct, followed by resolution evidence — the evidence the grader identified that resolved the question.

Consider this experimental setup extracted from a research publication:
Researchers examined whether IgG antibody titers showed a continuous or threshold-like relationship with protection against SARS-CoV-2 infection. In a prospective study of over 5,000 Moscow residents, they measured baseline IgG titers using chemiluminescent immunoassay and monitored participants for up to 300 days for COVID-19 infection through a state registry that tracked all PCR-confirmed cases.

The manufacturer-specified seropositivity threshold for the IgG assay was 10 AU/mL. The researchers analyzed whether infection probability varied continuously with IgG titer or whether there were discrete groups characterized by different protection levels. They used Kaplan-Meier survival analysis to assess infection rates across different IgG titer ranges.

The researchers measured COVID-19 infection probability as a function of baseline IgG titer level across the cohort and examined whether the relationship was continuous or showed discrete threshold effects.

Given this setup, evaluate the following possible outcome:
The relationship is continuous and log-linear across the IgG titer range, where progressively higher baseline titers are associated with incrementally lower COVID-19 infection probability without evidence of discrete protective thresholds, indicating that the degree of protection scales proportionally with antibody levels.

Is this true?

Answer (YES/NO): NO